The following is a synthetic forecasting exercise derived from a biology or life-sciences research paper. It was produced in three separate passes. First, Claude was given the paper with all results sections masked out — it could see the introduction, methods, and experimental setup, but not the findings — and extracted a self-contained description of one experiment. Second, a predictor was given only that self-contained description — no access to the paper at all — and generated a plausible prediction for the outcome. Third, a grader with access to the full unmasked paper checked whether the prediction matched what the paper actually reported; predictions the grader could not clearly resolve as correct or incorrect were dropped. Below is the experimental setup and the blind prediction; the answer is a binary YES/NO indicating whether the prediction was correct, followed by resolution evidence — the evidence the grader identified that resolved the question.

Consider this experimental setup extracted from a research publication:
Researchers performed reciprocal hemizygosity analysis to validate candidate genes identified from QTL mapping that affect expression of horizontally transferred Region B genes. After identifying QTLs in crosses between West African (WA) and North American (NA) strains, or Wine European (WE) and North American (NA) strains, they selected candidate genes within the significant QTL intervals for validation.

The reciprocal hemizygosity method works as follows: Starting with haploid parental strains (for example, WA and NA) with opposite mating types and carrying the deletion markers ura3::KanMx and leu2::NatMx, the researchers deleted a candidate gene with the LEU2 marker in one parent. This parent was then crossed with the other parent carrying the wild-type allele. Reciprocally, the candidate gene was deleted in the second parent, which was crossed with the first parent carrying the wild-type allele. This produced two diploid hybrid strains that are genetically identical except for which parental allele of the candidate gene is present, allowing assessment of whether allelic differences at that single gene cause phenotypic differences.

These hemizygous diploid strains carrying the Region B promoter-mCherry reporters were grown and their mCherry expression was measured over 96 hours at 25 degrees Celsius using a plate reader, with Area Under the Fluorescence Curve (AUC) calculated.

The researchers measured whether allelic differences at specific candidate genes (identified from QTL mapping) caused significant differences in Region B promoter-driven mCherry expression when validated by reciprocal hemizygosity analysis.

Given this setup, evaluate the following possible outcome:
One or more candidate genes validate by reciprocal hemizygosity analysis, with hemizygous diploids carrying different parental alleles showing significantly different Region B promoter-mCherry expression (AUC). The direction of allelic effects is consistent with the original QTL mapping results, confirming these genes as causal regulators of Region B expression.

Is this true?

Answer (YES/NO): YES